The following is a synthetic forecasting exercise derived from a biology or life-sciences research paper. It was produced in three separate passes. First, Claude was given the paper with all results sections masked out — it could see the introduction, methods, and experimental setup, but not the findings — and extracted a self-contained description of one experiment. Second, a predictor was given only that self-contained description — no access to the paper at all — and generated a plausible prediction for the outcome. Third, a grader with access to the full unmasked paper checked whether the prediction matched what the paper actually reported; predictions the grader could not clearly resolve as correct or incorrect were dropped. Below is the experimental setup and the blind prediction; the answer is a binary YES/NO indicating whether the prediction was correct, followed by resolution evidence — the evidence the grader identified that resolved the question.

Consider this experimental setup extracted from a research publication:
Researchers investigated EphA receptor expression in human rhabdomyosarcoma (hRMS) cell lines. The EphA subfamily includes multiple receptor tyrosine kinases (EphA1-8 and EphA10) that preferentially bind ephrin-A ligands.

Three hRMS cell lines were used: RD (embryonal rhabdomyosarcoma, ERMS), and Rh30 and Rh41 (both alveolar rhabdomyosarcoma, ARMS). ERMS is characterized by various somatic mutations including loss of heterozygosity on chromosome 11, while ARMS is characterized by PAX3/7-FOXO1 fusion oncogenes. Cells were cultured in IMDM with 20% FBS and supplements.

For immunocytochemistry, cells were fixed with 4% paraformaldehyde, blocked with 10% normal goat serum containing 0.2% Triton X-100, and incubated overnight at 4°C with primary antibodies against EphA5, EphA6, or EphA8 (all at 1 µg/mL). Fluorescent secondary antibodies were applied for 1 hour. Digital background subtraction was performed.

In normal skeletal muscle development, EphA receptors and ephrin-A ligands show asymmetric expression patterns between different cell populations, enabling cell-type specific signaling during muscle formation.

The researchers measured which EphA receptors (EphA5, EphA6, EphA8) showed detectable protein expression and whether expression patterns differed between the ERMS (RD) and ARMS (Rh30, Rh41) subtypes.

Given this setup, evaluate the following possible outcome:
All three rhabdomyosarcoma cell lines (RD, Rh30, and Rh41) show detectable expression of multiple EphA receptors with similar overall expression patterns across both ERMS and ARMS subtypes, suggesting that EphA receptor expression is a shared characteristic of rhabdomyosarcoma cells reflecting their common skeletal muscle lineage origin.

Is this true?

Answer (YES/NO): YES